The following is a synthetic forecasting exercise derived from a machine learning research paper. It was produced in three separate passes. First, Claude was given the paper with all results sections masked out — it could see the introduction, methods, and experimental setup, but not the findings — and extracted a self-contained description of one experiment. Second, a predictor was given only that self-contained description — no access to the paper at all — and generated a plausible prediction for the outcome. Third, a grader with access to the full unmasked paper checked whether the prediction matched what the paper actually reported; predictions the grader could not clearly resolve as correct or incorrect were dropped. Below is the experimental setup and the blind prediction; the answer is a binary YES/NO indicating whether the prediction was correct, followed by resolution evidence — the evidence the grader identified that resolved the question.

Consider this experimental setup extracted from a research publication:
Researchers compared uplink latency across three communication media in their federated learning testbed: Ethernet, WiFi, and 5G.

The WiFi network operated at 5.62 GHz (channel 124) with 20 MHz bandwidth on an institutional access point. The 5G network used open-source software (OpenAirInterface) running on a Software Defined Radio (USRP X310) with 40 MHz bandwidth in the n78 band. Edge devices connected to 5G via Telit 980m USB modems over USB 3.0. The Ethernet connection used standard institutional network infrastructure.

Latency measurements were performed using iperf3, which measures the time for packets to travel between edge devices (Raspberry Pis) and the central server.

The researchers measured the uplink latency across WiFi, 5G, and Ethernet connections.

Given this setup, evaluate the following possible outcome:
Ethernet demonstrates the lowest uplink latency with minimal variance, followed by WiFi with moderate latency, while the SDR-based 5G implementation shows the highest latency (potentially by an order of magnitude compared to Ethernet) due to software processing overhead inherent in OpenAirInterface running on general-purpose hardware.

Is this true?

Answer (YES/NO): NO